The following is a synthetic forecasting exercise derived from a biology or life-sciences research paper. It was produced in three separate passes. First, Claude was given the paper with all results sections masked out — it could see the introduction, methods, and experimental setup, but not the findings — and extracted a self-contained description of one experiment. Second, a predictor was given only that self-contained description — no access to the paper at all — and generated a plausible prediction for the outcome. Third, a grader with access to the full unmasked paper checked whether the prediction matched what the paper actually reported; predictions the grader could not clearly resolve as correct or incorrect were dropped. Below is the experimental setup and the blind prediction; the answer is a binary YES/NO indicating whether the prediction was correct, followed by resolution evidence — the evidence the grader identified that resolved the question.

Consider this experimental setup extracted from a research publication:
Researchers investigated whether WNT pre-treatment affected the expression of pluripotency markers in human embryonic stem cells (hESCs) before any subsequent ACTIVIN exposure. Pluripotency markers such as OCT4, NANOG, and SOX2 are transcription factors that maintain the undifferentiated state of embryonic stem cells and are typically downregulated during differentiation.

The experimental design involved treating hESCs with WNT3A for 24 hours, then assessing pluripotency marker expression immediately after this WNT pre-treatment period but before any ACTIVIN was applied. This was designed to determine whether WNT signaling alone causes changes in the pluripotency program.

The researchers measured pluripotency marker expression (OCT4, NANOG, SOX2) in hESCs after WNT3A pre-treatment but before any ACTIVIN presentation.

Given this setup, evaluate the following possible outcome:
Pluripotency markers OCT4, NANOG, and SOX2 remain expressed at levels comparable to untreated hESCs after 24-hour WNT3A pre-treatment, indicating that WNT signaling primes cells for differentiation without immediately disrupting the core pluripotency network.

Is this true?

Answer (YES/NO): YES